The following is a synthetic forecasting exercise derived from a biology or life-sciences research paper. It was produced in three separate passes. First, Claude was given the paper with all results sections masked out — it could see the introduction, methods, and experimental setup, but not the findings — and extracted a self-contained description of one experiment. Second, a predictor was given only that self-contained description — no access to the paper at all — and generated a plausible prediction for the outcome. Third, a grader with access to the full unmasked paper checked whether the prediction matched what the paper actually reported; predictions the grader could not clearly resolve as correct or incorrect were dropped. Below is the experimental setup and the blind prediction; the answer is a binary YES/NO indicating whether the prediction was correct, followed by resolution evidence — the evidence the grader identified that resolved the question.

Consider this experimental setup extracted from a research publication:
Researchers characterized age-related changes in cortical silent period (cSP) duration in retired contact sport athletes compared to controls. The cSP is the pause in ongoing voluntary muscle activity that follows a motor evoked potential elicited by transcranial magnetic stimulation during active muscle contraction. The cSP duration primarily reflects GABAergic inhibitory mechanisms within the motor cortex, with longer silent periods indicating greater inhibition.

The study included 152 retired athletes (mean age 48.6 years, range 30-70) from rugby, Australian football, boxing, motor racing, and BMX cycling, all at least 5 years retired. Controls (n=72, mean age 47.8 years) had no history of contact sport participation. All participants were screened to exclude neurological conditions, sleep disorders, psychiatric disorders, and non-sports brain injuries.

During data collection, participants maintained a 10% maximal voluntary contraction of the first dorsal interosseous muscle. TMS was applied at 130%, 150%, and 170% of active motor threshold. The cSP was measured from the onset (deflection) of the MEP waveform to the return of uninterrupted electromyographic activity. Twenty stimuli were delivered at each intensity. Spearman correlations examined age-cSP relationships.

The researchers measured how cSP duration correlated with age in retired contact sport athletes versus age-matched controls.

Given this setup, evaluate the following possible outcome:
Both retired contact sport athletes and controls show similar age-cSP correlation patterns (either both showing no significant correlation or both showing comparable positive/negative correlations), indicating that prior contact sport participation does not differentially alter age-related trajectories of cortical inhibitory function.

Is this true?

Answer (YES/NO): NO